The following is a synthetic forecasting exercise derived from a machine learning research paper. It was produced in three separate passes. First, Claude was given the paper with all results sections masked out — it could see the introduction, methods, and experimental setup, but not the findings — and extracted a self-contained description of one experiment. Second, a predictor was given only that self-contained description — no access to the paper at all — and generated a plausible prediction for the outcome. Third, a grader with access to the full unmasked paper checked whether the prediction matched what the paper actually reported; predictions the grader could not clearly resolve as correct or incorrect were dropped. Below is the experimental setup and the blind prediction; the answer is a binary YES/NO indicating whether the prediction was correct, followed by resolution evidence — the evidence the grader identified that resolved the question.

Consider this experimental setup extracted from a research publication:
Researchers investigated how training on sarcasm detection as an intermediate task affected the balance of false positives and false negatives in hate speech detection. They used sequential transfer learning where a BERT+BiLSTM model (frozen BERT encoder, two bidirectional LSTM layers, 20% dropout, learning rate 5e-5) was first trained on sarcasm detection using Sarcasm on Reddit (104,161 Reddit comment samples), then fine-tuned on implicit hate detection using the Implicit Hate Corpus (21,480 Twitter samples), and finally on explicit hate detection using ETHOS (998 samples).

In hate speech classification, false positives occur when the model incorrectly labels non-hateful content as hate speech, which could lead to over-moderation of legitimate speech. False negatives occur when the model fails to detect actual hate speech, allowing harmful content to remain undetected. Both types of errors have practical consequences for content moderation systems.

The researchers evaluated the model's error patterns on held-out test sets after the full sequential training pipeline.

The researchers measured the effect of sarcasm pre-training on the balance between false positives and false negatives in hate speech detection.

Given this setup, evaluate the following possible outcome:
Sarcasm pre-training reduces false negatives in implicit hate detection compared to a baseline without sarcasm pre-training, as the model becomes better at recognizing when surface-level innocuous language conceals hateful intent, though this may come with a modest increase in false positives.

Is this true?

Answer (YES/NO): NO